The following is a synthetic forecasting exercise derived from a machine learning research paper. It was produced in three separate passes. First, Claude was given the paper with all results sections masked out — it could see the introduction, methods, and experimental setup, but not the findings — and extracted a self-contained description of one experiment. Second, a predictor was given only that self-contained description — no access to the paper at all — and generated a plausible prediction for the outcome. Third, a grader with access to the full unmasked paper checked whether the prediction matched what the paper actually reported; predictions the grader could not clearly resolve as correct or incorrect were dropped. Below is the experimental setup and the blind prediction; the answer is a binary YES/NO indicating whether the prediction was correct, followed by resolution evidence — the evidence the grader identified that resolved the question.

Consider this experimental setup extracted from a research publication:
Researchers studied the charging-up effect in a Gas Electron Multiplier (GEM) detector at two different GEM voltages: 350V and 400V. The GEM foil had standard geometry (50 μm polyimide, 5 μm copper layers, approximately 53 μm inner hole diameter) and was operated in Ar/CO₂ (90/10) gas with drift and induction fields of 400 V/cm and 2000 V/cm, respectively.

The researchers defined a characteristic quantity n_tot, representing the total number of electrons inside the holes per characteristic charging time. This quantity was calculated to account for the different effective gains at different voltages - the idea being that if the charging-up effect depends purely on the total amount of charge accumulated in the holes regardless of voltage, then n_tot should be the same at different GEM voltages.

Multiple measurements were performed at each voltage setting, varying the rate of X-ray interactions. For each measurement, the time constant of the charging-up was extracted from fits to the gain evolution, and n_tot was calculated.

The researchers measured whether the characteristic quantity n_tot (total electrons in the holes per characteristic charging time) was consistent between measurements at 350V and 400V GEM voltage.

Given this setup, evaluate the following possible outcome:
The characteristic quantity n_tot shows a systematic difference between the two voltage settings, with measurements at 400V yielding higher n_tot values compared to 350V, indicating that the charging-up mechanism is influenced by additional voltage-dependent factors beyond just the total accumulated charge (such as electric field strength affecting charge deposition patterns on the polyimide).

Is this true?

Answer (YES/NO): NO